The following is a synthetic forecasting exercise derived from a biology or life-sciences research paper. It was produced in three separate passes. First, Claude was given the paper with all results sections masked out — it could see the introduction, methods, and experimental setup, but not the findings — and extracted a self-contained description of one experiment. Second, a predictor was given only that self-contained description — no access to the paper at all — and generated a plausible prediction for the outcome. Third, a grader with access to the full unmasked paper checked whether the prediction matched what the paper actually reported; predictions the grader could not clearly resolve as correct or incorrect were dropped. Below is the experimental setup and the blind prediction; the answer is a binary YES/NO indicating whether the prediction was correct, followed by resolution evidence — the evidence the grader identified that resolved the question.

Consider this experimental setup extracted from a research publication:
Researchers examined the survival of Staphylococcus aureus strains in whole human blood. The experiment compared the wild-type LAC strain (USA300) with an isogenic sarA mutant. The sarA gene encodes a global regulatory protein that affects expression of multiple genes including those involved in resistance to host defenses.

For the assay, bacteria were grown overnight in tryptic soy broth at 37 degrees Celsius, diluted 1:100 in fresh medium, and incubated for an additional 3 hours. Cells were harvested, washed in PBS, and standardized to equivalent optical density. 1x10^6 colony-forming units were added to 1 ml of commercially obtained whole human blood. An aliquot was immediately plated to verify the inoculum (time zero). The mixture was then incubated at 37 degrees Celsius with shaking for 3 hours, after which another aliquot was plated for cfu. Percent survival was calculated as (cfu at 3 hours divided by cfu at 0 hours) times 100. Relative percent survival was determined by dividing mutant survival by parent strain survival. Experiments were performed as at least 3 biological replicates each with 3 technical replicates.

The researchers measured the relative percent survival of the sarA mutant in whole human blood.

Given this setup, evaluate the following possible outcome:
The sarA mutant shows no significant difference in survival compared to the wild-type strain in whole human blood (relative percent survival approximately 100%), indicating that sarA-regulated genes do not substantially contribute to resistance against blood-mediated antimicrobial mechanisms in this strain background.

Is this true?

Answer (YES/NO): NO